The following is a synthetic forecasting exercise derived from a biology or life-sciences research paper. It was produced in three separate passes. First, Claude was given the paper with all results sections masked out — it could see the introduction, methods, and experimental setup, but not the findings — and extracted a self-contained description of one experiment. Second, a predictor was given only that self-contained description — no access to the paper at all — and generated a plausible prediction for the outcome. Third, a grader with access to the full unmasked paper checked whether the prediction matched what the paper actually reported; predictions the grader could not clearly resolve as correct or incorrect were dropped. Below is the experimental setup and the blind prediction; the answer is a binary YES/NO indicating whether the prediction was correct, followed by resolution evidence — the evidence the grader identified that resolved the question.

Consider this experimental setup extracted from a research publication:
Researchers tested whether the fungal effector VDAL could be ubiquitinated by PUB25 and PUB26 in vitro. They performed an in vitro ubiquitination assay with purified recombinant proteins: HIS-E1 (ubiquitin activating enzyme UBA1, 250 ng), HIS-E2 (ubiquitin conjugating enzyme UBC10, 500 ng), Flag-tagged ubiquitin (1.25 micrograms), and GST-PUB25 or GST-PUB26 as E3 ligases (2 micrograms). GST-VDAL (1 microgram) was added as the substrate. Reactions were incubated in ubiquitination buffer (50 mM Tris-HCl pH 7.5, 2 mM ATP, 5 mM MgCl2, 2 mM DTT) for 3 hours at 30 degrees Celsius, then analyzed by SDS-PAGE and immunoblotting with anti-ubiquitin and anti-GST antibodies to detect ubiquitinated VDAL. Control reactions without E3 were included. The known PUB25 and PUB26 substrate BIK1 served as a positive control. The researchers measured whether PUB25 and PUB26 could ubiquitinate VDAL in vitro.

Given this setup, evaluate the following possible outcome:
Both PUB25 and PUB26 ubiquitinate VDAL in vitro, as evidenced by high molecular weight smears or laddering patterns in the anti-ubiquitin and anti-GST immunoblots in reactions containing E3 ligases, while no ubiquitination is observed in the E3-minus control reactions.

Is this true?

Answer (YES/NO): YES